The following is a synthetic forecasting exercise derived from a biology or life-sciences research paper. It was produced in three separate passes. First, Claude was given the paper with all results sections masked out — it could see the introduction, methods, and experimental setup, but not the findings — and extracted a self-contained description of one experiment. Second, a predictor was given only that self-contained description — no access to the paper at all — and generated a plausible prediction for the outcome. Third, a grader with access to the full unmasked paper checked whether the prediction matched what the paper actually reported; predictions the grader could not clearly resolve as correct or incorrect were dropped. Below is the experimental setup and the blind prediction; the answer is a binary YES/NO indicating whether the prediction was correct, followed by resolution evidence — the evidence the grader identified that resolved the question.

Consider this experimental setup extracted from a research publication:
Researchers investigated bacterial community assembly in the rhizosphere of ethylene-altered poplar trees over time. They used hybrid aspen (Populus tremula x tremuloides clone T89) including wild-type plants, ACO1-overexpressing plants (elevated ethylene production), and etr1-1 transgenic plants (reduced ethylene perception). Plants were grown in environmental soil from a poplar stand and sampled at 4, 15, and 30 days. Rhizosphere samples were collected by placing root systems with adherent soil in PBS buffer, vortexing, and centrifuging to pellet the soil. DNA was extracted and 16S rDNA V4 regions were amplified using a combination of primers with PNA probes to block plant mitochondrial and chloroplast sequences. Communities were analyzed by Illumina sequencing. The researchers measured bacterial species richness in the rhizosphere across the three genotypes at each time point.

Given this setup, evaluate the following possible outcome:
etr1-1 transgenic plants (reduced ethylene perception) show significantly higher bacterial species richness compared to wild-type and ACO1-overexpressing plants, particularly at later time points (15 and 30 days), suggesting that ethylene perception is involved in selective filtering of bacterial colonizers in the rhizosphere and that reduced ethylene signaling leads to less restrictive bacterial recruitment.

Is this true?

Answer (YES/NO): NO